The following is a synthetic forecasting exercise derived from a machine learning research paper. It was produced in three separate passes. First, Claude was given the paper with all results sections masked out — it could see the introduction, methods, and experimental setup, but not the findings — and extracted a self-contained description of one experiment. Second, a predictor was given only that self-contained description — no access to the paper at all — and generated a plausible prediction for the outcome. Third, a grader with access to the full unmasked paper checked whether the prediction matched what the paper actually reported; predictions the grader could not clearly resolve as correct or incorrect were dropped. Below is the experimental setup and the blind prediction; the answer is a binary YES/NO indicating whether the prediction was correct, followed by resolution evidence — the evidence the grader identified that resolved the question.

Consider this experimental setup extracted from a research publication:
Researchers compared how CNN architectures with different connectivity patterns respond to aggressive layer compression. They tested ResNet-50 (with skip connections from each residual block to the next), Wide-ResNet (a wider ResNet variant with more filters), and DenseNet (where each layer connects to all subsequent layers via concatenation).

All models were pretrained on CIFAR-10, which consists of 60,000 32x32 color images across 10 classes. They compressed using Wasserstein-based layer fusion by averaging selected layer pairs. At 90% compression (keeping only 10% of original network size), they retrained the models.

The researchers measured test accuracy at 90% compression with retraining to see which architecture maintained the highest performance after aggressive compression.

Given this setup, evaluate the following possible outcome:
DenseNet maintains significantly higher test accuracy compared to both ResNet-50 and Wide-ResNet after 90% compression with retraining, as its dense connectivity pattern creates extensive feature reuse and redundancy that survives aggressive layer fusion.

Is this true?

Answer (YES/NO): NO